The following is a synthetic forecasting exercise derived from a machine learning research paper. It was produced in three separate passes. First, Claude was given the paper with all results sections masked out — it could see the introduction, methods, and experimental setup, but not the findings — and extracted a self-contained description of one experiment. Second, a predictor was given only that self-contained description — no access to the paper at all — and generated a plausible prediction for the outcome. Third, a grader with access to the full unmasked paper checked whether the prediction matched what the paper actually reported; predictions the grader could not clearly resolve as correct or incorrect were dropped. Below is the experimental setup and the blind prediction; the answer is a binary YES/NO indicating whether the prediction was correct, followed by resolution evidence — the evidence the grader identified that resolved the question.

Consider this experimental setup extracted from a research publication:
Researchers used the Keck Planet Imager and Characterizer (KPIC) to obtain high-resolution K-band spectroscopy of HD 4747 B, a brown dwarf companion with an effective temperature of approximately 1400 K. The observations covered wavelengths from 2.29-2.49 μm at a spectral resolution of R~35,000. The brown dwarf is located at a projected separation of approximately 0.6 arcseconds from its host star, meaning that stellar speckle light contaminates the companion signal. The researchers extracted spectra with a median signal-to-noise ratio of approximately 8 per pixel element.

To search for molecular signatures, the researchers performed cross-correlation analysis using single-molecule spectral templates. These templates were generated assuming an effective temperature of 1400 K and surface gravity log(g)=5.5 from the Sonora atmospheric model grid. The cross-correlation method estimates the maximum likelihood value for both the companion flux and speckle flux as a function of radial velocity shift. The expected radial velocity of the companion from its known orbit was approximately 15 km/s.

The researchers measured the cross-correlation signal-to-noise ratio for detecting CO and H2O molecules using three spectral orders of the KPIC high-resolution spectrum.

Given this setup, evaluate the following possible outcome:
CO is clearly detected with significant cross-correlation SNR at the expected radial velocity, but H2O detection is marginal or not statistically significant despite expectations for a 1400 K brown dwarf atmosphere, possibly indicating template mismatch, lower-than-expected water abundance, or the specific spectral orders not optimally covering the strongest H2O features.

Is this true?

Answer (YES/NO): NO